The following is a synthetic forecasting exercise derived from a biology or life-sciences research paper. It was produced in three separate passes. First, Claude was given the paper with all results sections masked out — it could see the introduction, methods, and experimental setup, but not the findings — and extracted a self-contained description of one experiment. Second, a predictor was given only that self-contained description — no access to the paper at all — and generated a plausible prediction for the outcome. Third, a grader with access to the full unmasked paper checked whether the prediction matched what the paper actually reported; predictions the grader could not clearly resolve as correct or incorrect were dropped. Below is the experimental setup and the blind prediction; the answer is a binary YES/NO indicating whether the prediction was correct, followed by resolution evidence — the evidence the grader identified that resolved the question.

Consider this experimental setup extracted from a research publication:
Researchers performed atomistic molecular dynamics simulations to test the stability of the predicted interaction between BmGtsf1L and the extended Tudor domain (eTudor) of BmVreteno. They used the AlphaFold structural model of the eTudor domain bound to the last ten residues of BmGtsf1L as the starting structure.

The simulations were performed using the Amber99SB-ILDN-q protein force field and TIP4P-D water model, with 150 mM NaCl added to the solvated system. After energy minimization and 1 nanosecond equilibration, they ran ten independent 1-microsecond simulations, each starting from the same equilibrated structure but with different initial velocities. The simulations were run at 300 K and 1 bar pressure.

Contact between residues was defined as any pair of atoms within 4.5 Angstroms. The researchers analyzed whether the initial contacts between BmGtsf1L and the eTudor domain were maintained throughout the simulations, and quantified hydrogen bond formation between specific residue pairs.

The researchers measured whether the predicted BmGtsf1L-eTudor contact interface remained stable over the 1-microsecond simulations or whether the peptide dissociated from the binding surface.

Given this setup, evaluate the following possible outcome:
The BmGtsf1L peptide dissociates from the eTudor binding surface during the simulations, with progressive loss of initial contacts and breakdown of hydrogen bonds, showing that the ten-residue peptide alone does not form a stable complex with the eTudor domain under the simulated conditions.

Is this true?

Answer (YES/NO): NO